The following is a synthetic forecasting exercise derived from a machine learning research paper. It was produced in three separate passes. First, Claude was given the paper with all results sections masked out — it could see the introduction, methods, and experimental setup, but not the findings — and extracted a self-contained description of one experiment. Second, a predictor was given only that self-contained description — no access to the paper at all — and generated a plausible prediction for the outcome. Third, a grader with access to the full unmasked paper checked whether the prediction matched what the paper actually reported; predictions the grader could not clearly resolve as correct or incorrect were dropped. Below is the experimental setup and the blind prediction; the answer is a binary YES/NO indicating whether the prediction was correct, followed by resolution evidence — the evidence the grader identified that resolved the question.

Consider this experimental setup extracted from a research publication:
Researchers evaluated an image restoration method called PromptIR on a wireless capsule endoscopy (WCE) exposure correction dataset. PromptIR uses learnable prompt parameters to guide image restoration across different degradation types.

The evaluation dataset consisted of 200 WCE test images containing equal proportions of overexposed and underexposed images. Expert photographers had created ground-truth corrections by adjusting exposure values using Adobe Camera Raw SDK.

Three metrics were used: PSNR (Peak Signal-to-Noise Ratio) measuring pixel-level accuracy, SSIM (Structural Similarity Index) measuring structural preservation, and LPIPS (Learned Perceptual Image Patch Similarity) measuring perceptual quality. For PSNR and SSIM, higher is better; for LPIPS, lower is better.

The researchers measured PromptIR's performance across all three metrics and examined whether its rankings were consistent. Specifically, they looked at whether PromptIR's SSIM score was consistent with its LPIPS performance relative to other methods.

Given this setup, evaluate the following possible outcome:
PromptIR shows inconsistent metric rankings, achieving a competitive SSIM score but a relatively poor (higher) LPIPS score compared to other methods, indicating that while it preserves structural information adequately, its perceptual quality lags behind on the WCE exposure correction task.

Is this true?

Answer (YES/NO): NO